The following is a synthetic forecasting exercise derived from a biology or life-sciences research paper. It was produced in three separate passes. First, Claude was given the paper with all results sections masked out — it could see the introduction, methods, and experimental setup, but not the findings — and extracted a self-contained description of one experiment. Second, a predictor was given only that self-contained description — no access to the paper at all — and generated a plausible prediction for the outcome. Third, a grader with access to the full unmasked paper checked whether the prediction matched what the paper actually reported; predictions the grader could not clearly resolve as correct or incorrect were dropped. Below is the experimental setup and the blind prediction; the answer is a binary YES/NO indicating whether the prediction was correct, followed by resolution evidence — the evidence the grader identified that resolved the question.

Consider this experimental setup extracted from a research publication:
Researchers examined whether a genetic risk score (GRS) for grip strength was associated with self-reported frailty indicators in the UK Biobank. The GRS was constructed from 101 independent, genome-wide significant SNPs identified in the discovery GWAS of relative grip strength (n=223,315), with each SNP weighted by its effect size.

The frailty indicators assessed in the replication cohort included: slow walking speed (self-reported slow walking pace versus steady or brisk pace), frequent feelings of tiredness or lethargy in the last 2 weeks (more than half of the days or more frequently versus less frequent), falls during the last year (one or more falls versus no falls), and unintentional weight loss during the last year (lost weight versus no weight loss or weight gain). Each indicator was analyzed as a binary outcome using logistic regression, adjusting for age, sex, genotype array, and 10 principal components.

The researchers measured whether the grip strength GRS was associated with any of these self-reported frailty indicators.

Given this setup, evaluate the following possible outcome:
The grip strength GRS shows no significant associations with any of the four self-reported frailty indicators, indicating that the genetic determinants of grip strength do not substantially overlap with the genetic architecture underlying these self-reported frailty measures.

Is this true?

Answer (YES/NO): NO